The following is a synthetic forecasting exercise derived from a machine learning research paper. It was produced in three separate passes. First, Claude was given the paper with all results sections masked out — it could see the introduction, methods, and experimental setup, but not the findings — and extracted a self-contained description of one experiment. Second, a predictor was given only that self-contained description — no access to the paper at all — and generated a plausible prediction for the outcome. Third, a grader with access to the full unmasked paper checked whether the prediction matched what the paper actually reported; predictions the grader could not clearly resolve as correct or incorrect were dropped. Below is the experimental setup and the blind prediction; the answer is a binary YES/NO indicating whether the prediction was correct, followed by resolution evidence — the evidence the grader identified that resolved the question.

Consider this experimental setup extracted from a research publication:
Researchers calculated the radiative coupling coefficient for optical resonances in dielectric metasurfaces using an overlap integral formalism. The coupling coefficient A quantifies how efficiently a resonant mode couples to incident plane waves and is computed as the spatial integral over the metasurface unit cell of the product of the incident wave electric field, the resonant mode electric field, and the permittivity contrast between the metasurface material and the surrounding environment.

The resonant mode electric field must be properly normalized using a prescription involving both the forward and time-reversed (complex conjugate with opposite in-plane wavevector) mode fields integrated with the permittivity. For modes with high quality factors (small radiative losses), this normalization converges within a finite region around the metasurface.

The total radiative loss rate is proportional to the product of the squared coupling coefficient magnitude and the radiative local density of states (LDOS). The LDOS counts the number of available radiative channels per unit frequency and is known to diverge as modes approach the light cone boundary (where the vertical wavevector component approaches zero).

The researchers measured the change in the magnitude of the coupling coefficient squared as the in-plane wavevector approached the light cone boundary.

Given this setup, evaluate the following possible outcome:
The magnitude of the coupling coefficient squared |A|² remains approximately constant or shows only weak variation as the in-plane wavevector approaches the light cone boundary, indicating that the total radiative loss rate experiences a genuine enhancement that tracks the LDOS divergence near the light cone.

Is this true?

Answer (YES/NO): YES